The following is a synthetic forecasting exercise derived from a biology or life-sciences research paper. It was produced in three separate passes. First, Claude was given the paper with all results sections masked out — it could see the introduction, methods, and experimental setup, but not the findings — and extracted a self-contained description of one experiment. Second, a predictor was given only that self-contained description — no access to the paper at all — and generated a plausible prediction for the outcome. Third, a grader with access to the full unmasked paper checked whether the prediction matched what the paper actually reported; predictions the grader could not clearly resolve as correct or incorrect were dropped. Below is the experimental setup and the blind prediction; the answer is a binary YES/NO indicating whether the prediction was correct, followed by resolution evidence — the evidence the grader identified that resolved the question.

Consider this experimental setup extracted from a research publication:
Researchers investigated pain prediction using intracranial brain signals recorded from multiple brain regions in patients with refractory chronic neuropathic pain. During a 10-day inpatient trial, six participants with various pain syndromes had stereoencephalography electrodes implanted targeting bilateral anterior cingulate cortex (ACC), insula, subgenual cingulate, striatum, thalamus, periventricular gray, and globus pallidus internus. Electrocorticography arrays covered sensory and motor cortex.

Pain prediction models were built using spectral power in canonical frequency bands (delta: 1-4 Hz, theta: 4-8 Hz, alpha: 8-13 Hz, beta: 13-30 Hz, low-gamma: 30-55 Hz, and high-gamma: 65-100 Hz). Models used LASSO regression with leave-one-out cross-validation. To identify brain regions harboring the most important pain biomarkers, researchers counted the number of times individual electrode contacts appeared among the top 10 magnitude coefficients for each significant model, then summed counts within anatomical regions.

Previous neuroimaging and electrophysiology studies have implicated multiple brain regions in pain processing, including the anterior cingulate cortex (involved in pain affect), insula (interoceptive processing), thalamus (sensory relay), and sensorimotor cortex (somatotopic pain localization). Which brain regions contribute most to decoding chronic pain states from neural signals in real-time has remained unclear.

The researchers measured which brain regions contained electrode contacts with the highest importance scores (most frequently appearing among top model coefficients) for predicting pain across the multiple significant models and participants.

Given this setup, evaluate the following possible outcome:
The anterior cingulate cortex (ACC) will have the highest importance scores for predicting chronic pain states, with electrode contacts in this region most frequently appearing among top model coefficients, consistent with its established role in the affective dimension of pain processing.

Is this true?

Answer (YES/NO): NO